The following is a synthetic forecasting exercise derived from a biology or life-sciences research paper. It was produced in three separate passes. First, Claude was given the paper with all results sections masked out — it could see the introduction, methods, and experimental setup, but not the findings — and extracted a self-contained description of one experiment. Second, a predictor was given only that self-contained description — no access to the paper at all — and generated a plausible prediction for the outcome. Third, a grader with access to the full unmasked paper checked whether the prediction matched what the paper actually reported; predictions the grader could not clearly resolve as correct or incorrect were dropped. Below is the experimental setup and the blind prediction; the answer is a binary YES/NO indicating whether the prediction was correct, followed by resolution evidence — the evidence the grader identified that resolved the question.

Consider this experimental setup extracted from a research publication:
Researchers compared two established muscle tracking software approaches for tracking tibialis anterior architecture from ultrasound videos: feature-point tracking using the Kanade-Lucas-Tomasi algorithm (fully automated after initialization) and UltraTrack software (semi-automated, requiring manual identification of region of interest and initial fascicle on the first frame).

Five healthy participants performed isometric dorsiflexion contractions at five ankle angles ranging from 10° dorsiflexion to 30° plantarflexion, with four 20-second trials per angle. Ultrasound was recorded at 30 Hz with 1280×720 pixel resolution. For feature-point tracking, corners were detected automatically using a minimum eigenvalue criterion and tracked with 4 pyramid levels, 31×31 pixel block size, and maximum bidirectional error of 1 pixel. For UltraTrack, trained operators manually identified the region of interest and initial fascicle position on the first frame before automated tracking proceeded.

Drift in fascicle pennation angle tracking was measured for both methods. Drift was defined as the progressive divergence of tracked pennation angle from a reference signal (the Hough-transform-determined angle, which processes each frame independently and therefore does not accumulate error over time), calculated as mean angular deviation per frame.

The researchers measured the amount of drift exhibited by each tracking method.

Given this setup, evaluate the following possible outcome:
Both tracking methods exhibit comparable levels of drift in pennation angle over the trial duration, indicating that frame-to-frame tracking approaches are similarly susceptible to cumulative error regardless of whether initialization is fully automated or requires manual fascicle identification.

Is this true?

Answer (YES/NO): NO